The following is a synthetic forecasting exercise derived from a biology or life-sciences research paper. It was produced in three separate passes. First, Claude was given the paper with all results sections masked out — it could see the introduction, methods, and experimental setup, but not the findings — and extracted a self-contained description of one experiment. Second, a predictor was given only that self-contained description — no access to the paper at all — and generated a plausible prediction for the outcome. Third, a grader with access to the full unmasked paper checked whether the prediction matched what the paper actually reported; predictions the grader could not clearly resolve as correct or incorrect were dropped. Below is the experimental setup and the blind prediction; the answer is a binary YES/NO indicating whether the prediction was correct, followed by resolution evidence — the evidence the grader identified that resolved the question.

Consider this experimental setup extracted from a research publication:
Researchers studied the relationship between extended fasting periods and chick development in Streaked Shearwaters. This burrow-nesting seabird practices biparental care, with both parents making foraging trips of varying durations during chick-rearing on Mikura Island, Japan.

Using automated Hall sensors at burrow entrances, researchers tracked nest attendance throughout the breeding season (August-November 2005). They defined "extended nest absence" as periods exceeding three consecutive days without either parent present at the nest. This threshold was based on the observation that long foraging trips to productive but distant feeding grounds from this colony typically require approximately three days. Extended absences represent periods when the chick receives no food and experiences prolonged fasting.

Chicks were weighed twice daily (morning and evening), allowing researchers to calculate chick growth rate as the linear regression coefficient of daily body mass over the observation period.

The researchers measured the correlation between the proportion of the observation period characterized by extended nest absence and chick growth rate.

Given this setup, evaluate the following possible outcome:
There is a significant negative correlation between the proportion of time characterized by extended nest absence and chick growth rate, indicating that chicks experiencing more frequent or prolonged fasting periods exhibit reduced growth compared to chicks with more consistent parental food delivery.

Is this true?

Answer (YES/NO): YES